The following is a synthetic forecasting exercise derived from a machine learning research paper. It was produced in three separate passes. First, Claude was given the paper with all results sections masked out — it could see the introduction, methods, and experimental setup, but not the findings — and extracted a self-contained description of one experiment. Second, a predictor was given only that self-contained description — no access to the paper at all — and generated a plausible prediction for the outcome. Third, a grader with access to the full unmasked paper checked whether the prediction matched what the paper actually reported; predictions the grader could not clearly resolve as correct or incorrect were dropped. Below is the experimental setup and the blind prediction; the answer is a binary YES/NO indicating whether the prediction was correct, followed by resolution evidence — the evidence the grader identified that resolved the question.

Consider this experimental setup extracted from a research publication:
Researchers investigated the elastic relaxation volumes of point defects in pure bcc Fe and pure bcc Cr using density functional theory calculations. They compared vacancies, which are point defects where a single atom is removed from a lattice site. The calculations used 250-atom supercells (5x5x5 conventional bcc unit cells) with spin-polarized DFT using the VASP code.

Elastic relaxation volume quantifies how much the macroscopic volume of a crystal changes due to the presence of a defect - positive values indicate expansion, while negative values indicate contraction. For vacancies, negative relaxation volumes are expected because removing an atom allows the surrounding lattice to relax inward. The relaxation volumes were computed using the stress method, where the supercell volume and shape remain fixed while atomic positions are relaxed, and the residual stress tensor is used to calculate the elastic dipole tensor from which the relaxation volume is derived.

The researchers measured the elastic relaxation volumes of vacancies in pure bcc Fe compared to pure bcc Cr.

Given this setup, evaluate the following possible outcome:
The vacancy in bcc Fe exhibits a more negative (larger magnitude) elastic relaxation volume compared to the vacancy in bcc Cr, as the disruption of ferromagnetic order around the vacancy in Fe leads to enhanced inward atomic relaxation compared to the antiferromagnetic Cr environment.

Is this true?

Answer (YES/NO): NO